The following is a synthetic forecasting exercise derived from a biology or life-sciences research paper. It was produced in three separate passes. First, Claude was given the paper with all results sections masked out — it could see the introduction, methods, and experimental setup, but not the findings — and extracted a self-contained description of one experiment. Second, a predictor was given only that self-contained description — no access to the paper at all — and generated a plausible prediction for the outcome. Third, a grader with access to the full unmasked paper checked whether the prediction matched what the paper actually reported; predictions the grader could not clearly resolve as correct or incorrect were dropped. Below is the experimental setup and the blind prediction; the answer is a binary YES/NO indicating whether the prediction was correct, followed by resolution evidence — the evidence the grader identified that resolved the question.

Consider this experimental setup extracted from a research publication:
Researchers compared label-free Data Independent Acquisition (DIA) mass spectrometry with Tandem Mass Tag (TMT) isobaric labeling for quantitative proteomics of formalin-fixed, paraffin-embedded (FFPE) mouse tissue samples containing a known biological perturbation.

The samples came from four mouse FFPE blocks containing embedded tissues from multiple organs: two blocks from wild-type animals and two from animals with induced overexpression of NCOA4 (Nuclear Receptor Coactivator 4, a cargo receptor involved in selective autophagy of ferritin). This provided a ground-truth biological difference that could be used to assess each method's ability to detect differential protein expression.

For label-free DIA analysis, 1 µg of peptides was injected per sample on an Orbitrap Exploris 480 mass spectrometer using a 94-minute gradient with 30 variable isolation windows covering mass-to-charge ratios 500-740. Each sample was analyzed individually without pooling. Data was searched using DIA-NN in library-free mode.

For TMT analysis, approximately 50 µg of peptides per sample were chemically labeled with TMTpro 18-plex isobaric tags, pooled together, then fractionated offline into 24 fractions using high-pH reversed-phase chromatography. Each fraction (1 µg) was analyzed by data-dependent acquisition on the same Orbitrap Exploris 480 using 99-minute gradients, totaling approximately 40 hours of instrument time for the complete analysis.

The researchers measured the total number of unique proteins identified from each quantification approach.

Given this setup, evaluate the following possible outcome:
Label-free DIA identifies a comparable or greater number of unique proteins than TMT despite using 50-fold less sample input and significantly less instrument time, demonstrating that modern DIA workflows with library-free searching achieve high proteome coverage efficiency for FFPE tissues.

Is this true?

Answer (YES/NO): NO